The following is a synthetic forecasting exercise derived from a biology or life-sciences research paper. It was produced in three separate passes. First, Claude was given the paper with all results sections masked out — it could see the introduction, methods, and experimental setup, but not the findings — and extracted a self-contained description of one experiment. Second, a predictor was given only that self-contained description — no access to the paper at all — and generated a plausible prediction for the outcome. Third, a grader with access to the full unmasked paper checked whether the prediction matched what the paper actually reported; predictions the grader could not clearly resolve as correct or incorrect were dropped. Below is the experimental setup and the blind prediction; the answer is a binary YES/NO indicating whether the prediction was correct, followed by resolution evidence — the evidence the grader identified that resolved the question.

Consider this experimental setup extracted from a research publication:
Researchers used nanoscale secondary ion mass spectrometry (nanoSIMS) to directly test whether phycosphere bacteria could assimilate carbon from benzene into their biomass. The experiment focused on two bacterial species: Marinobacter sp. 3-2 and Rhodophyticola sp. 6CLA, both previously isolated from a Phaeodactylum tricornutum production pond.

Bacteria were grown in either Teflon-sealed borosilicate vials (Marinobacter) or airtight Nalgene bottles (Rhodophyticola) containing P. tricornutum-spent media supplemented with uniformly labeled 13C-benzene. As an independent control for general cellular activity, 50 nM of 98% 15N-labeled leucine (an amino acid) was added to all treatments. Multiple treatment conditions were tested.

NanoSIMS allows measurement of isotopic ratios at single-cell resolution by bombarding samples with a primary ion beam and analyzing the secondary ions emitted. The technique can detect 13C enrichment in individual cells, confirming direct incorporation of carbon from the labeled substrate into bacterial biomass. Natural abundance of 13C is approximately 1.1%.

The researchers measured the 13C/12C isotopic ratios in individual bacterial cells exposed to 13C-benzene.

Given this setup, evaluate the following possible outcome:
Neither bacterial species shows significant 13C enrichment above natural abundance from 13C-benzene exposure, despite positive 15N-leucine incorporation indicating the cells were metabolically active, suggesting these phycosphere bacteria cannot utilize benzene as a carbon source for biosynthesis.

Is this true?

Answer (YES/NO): NO